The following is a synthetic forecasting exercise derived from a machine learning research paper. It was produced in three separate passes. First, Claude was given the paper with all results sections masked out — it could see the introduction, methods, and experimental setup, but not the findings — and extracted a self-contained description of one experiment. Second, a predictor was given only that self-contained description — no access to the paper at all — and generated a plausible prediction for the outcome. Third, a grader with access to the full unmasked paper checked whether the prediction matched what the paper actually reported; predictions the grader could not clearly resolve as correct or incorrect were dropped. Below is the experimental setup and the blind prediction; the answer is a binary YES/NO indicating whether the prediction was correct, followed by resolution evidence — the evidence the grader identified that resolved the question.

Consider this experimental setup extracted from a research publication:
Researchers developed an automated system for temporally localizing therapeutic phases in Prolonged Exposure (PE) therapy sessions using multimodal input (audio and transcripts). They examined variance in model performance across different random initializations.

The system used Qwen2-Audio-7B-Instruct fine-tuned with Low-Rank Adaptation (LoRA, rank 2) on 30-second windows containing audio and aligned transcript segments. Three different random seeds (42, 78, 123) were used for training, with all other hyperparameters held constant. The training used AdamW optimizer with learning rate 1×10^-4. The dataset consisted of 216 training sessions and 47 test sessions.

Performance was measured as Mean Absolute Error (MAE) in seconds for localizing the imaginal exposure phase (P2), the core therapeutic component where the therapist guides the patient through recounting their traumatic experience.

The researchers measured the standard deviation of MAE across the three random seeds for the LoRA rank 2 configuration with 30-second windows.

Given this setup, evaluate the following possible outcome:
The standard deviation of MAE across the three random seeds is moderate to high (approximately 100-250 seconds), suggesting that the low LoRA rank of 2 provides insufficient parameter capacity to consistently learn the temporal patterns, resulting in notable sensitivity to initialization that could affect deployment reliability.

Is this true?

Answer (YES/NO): NO